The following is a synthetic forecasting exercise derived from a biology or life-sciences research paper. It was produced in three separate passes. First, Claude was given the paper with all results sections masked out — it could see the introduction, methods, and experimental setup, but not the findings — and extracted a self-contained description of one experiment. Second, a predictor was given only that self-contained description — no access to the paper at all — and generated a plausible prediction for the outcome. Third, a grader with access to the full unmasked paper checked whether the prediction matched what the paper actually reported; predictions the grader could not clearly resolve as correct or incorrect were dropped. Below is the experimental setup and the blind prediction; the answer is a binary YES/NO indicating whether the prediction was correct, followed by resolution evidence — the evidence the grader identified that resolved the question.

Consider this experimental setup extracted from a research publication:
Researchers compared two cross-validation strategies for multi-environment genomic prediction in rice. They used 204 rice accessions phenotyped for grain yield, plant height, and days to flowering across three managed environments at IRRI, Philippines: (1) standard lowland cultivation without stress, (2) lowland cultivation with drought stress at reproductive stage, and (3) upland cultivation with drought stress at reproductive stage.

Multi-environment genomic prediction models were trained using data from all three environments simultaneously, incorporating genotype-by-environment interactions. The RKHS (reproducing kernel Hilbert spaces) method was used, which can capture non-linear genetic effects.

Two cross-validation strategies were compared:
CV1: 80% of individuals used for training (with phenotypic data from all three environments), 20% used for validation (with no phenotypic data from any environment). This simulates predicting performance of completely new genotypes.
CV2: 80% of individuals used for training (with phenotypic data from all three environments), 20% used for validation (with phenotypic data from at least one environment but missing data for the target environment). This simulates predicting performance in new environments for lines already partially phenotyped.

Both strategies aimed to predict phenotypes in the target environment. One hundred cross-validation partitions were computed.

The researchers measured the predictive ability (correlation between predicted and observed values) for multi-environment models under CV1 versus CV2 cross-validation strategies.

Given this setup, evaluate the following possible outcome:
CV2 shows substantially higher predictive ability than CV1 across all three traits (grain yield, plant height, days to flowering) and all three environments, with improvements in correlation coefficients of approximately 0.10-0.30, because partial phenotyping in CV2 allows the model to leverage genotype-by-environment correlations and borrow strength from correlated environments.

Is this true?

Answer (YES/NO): NO